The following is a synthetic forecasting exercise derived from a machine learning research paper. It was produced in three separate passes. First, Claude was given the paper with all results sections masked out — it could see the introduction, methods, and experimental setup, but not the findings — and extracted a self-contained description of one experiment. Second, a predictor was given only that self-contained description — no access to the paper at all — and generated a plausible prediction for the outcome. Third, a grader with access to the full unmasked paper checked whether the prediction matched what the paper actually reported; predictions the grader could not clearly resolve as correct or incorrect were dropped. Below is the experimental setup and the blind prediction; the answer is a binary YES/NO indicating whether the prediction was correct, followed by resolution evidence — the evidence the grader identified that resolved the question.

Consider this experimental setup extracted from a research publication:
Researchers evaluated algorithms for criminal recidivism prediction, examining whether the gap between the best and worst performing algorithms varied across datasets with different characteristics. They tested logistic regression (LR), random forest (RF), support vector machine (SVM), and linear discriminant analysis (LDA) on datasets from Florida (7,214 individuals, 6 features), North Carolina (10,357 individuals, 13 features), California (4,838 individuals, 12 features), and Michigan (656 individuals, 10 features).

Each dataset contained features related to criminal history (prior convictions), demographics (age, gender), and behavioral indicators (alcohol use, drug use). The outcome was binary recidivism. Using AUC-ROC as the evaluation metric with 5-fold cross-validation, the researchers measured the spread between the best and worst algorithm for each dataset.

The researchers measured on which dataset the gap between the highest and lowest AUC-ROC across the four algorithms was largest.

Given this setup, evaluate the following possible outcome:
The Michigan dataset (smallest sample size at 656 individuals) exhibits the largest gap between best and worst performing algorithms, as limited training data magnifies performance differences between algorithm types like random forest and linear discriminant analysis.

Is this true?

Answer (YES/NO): NO